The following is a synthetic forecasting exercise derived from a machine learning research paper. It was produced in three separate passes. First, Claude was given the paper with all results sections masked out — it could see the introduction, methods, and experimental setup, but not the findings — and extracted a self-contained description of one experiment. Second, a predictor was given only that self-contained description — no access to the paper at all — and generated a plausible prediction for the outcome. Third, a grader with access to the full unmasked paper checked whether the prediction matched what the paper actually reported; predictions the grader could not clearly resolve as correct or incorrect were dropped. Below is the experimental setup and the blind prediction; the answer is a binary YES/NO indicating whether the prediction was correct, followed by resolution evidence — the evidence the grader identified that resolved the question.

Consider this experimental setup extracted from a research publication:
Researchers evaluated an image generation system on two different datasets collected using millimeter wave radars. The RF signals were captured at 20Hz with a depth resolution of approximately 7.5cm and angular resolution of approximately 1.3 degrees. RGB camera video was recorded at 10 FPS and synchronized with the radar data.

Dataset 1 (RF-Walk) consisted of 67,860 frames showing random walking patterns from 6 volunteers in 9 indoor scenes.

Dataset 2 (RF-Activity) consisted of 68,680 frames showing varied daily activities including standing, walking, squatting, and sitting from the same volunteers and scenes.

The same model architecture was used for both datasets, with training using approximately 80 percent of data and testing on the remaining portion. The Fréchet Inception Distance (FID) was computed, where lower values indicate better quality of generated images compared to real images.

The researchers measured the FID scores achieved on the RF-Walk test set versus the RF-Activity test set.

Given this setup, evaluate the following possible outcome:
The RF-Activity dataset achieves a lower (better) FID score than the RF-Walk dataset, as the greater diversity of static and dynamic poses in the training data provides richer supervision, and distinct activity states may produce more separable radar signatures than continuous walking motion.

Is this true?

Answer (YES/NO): YES